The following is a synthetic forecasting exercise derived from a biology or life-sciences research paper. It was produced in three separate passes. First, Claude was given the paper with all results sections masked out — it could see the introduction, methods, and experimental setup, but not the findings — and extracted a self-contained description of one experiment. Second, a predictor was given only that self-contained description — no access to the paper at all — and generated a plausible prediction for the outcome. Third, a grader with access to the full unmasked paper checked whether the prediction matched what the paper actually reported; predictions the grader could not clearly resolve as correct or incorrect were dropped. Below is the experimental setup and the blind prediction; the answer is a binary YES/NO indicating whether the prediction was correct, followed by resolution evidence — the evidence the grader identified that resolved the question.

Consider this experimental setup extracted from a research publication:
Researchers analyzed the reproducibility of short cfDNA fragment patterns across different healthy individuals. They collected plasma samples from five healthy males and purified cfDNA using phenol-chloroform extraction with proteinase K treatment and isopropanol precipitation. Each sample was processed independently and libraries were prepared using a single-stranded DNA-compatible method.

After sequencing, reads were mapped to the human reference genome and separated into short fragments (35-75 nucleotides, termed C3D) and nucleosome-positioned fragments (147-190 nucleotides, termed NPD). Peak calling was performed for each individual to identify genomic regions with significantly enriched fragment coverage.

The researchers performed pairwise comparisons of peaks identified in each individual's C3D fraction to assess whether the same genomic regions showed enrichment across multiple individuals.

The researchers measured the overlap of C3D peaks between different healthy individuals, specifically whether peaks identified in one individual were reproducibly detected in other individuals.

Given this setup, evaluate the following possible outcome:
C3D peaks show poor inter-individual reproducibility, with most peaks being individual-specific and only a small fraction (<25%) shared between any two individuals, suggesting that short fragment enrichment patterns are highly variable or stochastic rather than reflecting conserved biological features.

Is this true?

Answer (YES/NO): NO